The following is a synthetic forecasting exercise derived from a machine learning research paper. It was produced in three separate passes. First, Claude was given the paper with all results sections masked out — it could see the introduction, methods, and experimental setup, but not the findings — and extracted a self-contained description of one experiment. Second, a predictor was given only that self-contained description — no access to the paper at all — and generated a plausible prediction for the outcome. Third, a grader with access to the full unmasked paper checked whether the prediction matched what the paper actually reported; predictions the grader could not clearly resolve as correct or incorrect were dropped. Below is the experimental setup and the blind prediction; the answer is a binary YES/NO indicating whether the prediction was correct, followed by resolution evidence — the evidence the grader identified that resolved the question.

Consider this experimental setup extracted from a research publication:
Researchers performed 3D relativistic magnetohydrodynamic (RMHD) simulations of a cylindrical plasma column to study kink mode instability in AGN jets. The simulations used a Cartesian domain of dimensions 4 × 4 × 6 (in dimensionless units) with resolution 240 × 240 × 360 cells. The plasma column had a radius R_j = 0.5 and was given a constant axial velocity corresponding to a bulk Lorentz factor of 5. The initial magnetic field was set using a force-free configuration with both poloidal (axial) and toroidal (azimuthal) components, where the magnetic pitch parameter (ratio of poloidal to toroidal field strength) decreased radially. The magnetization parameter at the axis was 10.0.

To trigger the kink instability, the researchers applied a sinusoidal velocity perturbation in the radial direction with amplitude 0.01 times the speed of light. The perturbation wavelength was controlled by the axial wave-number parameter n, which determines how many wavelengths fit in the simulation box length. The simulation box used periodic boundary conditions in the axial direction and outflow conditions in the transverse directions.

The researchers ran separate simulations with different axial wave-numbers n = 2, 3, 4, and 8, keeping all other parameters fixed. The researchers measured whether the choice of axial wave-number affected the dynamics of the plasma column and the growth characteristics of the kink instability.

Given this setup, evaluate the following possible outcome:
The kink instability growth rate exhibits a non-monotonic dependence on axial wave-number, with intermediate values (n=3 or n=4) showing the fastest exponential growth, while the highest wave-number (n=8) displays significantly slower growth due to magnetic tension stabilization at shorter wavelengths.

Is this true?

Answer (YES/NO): NO